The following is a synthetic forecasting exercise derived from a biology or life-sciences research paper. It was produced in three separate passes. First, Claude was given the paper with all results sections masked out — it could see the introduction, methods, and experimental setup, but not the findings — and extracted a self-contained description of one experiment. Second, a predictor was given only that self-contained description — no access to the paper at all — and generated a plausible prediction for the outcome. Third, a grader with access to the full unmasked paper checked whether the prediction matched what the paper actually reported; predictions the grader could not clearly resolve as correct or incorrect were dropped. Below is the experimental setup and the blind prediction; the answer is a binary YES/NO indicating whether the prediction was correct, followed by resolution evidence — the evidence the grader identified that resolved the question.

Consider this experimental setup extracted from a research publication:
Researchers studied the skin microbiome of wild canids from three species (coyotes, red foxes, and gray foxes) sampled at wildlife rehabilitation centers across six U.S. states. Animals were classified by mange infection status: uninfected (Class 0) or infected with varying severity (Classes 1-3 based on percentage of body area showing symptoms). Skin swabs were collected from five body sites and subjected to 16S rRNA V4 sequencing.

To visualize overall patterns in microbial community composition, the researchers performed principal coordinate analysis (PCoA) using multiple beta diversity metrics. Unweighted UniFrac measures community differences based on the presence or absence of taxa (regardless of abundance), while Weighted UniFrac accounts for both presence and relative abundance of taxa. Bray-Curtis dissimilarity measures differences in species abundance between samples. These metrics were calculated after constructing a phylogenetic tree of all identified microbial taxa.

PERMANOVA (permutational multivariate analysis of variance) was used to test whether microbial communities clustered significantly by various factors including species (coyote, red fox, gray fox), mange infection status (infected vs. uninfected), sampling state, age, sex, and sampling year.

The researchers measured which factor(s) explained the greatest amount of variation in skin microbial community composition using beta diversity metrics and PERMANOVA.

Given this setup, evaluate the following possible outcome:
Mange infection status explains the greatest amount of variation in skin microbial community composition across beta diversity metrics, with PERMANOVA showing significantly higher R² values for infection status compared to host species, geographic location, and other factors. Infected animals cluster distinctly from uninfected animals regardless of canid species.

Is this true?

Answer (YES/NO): YES